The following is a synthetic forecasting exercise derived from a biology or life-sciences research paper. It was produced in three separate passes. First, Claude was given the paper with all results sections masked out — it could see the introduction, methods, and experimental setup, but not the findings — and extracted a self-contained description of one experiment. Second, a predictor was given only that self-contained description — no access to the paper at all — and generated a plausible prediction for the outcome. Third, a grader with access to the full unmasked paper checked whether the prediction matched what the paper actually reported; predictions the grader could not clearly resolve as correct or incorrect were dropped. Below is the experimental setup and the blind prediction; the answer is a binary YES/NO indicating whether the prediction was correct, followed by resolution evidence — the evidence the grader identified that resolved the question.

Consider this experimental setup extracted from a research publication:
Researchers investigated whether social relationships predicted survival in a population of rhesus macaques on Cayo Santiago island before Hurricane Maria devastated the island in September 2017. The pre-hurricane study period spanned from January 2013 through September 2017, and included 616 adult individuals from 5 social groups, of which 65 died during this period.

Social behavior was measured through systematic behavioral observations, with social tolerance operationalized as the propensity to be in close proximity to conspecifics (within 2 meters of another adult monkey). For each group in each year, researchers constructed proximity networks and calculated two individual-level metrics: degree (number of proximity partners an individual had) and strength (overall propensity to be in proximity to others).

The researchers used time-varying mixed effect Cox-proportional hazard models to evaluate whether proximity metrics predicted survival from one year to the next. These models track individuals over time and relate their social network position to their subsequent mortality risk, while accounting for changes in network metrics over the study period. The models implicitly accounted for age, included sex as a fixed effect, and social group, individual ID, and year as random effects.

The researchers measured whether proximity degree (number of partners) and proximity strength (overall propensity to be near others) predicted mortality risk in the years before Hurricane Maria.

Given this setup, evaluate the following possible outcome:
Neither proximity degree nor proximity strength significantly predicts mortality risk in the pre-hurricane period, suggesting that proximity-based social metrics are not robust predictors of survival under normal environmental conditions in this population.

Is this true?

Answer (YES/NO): YES